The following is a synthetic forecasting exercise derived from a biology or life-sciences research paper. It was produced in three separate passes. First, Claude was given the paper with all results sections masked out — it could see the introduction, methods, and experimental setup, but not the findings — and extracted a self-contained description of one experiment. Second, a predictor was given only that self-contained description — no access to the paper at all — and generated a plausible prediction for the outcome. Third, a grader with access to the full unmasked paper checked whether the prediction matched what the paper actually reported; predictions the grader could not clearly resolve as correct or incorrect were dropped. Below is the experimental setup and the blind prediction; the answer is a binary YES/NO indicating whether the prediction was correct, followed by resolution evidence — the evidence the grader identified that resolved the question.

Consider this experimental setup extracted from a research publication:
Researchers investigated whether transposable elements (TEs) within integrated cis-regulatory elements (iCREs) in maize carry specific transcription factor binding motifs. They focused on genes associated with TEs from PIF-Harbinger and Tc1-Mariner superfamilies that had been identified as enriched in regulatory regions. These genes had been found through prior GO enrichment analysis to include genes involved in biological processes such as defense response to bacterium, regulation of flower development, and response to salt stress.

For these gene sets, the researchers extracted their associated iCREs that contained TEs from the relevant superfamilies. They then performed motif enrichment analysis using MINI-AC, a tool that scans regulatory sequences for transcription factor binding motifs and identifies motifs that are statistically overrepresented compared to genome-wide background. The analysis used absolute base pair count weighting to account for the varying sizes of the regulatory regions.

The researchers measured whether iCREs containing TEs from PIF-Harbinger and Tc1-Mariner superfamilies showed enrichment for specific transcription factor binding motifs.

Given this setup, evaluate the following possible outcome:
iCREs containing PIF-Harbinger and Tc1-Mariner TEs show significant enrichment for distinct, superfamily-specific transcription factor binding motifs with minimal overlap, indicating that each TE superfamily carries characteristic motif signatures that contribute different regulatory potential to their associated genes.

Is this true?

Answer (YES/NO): NO